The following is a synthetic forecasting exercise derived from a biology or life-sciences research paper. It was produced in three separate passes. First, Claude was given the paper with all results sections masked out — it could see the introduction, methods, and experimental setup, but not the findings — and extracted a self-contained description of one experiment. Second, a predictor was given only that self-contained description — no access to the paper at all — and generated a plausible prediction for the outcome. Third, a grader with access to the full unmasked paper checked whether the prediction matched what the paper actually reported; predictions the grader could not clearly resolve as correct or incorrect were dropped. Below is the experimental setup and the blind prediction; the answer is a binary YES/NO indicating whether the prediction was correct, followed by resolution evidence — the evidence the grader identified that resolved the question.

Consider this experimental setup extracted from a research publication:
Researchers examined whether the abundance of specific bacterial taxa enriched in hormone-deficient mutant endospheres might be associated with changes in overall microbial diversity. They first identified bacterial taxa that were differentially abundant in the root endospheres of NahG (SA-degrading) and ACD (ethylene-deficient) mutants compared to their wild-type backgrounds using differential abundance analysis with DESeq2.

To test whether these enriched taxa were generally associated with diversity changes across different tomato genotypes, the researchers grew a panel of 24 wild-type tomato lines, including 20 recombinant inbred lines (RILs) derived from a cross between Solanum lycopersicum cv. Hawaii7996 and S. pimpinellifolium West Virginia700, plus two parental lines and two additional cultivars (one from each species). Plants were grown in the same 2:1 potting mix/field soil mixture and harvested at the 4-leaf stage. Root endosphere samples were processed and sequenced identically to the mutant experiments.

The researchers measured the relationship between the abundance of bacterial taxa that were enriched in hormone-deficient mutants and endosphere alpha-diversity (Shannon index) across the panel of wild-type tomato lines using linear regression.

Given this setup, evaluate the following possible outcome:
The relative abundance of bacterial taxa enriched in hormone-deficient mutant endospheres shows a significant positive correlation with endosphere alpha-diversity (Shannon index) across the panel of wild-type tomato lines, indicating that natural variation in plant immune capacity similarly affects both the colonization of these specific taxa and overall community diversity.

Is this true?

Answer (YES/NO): NO